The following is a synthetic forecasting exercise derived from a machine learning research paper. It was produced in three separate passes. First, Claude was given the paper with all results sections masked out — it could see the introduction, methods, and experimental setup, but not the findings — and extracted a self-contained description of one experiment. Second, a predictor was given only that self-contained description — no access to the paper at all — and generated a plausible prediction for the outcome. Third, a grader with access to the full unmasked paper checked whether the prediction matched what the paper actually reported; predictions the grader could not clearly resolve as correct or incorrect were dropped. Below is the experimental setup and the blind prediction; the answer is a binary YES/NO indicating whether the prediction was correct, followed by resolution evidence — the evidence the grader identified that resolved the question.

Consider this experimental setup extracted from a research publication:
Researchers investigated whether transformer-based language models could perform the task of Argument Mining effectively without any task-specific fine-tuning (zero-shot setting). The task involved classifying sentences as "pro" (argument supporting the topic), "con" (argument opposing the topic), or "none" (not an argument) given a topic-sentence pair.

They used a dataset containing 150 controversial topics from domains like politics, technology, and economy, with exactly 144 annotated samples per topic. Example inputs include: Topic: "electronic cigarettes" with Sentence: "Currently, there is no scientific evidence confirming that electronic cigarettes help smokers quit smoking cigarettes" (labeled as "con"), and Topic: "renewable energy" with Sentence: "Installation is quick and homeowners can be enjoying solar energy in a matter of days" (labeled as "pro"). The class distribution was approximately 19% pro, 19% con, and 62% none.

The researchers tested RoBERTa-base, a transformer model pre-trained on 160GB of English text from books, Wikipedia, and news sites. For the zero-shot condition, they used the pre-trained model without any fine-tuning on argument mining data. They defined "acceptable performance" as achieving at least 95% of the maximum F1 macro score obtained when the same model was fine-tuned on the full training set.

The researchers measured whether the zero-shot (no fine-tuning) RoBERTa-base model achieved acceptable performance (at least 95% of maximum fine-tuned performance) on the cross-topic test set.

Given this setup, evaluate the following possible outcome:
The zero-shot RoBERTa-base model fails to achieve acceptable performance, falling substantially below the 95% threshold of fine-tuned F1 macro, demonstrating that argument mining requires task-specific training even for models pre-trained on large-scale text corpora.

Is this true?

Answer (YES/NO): YES